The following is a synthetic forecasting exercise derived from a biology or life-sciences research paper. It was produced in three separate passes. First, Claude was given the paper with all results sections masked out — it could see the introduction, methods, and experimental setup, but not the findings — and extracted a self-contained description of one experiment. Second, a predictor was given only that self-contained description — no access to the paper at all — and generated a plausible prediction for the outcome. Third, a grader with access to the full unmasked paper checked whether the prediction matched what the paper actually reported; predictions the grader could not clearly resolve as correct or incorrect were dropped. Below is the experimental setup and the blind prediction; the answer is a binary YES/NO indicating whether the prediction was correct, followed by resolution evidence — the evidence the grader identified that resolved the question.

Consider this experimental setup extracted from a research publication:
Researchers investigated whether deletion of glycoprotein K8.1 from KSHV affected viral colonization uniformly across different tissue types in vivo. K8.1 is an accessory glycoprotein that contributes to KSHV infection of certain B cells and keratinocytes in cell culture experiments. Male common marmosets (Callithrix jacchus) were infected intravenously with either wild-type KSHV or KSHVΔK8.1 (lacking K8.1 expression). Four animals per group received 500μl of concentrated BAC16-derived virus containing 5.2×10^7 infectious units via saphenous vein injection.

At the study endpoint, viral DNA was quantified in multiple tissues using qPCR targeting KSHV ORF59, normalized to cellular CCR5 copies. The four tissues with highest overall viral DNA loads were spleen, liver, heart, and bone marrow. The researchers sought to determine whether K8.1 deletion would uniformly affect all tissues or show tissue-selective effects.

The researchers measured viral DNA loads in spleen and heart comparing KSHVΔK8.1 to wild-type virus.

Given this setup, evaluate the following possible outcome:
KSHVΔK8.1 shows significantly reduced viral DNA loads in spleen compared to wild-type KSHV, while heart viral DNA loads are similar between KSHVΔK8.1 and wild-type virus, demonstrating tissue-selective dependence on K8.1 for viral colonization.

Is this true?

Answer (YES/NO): NO